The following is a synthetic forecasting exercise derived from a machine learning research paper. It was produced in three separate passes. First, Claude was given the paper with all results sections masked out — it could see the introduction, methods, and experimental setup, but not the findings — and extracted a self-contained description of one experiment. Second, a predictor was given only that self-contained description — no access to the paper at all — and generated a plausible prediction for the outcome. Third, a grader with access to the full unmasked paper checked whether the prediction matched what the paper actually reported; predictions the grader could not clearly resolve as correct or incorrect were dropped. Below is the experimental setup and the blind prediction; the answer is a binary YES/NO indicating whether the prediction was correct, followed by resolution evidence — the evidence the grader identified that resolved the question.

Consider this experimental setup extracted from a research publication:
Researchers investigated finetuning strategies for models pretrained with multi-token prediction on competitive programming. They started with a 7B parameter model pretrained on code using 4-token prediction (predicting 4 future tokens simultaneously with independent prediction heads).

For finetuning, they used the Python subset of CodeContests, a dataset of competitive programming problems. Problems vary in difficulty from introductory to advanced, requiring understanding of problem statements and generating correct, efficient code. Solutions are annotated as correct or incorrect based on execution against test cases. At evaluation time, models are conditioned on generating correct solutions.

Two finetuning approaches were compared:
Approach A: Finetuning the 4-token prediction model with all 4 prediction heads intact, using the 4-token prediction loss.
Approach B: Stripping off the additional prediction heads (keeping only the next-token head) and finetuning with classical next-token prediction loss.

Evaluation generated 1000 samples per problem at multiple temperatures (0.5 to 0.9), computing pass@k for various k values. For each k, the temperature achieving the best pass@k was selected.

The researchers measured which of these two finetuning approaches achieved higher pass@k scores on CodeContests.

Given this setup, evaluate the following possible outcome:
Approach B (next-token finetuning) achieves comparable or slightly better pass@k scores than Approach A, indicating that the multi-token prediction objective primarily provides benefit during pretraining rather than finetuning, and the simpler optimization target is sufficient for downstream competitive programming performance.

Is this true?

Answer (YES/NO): YES